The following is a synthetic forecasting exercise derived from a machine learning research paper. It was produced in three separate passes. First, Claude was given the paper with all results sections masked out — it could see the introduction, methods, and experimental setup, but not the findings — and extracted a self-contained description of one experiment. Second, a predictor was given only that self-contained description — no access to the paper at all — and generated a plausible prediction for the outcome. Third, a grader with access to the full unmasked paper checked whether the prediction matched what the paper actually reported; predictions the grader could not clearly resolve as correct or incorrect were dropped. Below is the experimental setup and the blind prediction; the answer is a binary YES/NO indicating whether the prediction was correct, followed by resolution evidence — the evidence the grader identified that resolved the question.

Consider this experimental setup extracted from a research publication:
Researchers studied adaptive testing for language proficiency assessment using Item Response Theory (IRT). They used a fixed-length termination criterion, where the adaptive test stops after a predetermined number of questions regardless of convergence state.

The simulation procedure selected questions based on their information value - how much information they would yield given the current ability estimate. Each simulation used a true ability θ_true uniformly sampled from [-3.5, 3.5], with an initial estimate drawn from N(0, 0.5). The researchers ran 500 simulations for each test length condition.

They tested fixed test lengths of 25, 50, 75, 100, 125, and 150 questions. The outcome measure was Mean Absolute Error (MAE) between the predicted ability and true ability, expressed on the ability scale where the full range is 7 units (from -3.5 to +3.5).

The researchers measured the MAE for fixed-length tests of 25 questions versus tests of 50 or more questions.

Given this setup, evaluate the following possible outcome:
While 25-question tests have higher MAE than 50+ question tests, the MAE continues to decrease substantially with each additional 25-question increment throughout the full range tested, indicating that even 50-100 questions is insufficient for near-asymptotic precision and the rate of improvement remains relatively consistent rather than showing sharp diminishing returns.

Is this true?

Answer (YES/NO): NO